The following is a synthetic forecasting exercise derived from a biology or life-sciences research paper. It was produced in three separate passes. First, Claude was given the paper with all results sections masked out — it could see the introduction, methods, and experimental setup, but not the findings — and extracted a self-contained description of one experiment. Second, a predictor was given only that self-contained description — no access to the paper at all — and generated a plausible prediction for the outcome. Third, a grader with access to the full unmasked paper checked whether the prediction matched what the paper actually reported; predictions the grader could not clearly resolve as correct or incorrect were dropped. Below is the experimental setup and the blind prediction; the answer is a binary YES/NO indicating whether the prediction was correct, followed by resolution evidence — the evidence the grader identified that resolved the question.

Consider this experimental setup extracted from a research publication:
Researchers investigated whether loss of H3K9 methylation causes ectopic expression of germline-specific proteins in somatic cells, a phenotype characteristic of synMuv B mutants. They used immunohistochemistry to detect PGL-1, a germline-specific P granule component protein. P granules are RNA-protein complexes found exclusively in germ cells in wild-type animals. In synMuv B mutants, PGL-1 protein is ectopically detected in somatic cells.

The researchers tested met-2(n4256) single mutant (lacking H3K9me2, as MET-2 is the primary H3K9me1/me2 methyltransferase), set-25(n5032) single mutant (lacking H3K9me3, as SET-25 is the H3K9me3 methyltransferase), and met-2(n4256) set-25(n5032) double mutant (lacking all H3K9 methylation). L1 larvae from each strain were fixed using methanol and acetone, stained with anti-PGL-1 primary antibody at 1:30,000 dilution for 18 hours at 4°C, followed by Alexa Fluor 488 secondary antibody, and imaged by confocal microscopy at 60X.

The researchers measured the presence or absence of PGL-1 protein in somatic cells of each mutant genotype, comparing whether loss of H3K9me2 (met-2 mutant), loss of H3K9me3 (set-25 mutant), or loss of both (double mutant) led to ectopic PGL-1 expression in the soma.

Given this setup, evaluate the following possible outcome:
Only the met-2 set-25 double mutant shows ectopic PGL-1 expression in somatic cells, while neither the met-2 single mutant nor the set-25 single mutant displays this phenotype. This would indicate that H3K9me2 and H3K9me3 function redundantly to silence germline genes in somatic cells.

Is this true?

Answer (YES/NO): NO